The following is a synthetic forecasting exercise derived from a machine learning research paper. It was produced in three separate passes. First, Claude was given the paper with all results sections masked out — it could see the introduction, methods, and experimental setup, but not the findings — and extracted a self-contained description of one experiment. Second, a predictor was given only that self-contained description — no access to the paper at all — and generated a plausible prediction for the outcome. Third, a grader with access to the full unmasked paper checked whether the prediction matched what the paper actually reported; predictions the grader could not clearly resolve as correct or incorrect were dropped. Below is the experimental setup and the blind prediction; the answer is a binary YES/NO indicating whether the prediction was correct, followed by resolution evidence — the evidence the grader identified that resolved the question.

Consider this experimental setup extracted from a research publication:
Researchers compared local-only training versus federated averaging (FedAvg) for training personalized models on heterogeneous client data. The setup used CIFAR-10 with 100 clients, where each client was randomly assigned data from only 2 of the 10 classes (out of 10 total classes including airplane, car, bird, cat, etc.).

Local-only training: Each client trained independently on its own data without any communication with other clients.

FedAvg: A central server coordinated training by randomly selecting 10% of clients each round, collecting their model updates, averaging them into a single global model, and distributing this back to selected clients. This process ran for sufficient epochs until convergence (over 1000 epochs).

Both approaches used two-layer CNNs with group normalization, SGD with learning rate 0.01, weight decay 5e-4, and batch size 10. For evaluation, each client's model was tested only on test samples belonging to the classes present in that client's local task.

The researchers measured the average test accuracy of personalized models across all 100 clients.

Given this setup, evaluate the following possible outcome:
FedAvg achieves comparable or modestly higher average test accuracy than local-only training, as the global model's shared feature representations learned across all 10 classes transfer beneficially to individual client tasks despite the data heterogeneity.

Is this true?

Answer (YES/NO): NO